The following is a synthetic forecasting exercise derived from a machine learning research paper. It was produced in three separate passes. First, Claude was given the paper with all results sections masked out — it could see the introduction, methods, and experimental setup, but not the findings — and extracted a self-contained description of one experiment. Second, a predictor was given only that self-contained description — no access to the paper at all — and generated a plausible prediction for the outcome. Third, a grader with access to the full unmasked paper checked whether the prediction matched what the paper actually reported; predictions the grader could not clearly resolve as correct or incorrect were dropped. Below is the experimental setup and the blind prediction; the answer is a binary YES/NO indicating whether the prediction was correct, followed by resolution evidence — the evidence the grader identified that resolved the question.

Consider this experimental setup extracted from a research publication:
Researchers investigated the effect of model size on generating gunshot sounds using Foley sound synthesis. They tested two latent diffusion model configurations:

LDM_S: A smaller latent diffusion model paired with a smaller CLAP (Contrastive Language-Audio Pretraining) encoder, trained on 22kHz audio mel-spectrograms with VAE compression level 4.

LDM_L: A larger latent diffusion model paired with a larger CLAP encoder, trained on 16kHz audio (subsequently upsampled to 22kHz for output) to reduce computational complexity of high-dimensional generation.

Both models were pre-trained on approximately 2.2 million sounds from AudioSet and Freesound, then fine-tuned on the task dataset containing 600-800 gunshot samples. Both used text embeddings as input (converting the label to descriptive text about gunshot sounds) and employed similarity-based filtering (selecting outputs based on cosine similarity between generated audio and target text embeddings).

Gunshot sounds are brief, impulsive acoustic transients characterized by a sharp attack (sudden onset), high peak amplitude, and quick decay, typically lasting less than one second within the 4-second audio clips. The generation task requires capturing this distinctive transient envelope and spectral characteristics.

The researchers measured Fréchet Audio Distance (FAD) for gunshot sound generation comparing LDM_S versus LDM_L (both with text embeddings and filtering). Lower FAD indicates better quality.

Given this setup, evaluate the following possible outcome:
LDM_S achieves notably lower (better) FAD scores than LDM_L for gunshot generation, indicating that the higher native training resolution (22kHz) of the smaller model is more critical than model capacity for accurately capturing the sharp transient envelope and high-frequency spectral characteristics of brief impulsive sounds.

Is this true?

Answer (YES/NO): YES